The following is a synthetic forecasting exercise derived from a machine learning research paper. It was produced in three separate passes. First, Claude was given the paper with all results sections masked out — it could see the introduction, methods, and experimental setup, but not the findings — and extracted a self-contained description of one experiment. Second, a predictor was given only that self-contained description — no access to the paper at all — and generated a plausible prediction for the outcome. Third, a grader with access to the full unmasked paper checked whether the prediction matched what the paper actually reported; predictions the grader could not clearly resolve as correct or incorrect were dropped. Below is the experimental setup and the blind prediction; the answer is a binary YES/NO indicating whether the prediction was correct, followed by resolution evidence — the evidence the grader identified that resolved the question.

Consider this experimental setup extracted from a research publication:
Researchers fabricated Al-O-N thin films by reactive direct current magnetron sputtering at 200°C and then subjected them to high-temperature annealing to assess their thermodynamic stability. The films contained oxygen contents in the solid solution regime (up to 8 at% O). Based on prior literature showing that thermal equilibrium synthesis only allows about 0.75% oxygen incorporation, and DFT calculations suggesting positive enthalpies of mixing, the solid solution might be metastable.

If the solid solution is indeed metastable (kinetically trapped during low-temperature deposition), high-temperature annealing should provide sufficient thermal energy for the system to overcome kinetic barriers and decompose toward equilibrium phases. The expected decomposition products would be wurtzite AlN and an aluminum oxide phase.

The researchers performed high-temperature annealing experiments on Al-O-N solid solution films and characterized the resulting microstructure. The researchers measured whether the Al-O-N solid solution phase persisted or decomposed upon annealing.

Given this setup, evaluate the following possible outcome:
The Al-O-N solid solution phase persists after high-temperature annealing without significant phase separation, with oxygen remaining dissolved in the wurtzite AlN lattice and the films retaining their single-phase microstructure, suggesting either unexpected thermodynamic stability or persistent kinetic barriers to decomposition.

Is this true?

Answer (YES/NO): NO